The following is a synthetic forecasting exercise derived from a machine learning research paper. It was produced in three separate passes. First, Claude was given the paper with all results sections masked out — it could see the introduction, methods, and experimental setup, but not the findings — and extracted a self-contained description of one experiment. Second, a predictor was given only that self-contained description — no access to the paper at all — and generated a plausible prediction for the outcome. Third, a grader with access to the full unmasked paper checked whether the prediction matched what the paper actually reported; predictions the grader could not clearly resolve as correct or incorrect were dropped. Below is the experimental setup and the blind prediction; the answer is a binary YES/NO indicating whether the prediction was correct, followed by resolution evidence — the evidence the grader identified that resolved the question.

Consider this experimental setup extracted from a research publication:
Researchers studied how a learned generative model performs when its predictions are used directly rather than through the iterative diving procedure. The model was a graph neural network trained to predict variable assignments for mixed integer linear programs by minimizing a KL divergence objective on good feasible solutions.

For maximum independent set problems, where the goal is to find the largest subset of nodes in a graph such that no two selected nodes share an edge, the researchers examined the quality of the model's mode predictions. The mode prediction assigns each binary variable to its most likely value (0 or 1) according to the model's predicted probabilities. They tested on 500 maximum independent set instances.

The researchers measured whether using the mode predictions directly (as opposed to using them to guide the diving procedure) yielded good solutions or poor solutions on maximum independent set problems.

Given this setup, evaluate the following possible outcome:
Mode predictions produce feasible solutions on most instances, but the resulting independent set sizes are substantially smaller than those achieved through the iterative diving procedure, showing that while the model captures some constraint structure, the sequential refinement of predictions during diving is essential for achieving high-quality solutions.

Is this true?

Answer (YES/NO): YES